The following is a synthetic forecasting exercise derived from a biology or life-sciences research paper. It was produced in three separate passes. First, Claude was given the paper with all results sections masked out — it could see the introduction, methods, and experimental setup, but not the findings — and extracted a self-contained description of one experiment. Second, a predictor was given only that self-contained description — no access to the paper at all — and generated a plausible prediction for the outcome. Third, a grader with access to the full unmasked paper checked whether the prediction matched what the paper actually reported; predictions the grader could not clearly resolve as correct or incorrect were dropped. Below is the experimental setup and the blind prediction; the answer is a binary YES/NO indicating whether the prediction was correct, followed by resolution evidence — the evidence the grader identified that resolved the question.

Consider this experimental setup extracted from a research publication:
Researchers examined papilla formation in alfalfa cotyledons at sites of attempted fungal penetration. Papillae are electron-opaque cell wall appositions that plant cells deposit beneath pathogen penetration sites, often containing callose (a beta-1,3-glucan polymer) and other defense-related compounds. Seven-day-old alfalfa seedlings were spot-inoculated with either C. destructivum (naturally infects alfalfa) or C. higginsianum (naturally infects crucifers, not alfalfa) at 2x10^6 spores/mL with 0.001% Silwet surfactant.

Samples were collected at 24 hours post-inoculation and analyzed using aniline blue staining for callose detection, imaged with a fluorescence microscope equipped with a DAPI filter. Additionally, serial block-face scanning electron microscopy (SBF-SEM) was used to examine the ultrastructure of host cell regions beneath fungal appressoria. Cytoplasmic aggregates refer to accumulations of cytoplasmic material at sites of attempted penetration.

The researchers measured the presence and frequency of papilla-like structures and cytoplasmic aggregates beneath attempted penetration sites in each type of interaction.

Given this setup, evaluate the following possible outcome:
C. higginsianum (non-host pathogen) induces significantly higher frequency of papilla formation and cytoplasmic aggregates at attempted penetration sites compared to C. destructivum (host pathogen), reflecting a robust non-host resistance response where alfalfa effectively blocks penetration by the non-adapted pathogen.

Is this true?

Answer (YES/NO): YES